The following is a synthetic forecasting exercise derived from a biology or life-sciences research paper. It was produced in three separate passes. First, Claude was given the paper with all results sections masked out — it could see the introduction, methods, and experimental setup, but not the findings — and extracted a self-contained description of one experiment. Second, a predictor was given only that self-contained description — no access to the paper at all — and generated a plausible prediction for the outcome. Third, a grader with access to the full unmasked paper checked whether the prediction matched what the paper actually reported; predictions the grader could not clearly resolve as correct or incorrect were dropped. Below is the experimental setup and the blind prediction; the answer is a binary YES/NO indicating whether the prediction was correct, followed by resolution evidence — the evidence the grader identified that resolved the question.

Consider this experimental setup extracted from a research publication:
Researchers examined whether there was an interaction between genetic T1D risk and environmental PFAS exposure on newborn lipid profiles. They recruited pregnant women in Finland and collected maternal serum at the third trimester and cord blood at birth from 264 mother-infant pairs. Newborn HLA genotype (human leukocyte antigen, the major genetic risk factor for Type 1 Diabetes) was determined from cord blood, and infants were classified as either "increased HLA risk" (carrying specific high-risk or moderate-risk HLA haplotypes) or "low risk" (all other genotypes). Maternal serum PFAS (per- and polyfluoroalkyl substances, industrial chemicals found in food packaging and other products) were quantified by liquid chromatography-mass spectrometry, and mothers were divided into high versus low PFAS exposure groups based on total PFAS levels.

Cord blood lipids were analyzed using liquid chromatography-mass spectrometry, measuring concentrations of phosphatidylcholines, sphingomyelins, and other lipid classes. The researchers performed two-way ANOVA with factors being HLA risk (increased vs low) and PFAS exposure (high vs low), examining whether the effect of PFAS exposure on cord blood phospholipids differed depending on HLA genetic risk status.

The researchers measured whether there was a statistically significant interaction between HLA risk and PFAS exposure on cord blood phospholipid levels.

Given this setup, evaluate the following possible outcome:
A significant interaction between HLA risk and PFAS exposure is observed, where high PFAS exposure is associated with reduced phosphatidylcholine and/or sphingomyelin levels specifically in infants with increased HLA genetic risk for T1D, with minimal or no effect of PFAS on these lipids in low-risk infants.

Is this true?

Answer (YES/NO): NO